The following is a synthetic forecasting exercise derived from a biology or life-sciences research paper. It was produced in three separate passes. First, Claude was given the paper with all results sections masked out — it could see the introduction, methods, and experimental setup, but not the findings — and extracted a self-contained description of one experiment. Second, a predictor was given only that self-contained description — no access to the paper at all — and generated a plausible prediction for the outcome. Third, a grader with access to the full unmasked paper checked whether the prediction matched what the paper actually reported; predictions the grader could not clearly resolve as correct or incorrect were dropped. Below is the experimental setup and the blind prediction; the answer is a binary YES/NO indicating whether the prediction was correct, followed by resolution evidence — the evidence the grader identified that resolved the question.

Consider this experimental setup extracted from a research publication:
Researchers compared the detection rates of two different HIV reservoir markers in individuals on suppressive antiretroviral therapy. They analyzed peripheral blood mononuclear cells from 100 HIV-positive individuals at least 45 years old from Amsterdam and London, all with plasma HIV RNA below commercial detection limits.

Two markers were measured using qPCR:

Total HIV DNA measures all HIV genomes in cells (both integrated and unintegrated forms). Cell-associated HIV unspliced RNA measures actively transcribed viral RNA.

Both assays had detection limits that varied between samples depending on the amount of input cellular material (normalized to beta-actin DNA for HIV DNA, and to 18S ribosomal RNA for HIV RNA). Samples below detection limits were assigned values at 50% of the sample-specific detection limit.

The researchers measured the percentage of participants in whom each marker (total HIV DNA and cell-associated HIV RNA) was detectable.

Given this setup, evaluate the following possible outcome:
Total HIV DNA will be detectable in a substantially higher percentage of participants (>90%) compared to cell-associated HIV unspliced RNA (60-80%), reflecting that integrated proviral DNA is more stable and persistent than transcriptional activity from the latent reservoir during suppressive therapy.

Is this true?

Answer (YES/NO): NO